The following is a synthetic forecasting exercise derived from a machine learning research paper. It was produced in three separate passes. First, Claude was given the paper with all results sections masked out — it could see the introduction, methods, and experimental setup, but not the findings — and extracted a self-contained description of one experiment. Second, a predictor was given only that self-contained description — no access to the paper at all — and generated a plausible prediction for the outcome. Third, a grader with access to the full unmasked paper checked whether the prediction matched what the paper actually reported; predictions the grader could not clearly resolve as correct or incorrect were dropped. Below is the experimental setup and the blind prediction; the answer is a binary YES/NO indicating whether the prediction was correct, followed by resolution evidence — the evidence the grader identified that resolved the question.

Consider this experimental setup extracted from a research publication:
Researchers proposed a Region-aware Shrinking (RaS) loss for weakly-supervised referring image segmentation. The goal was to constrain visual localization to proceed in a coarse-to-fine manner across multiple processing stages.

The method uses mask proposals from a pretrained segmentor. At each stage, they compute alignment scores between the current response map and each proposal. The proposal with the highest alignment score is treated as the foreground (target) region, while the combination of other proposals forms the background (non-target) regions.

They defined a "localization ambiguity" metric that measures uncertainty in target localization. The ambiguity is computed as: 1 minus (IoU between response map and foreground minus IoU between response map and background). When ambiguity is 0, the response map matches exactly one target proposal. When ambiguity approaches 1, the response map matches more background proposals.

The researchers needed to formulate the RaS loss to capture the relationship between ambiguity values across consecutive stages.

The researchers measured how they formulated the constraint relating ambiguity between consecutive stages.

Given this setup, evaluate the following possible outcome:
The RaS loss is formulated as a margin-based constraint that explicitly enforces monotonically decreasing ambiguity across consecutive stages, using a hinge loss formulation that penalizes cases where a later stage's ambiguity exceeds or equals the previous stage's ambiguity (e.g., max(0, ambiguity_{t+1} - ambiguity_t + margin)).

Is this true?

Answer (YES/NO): NO